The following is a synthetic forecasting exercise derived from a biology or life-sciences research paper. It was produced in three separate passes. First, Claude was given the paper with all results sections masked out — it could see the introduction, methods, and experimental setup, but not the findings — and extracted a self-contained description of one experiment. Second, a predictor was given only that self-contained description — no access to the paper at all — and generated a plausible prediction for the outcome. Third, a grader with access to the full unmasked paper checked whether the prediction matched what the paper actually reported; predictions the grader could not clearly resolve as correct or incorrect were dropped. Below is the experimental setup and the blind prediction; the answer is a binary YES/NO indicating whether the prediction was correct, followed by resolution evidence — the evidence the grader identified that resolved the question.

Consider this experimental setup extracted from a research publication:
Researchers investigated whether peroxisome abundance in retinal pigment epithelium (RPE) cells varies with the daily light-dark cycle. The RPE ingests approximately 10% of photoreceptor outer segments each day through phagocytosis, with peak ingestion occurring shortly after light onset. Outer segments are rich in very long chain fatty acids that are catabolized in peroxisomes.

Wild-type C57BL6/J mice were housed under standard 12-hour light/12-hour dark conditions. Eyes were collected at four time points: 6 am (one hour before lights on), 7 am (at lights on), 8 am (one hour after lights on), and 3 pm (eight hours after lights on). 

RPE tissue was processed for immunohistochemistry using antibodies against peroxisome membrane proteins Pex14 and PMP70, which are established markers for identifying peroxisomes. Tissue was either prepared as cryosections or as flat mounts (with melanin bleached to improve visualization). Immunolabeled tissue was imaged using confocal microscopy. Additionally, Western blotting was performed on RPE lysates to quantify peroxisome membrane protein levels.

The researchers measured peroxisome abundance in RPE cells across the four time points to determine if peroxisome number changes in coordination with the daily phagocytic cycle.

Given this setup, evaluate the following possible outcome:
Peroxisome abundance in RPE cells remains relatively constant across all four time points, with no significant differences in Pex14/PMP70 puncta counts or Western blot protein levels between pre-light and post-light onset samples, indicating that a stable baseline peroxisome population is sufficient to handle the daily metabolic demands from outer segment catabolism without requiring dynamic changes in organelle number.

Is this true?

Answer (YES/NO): YES